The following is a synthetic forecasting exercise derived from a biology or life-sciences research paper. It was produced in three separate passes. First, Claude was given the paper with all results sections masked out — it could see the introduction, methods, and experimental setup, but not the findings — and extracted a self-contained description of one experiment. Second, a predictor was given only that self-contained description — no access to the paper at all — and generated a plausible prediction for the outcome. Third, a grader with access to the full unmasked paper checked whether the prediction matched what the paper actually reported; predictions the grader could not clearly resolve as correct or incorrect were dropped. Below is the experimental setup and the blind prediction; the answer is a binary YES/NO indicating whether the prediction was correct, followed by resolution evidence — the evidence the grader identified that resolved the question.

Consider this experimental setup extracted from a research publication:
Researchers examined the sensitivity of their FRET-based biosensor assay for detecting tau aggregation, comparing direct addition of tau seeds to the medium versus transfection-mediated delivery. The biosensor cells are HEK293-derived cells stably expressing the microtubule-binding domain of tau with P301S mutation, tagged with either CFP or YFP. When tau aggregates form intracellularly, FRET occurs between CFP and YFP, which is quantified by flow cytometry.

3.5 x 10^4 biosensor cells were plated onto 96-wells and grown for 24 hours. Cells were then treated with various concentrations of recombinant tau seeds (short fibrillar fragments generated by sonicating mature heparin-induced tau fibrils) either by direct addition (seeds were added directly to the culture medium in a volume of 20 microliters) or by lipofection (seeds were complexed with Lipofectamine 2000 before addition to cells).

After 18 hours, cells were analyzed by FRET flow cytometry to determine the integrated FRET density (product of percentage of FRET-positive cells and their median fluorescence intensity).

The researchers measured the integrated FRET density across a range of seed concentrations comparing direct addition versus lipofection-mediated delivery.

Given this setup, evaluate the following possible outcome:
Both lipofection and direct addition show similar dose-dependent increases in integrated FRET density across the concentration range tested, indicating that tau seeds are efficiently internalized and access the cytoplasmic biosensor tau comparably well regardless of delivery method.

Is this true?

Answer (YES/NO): NO